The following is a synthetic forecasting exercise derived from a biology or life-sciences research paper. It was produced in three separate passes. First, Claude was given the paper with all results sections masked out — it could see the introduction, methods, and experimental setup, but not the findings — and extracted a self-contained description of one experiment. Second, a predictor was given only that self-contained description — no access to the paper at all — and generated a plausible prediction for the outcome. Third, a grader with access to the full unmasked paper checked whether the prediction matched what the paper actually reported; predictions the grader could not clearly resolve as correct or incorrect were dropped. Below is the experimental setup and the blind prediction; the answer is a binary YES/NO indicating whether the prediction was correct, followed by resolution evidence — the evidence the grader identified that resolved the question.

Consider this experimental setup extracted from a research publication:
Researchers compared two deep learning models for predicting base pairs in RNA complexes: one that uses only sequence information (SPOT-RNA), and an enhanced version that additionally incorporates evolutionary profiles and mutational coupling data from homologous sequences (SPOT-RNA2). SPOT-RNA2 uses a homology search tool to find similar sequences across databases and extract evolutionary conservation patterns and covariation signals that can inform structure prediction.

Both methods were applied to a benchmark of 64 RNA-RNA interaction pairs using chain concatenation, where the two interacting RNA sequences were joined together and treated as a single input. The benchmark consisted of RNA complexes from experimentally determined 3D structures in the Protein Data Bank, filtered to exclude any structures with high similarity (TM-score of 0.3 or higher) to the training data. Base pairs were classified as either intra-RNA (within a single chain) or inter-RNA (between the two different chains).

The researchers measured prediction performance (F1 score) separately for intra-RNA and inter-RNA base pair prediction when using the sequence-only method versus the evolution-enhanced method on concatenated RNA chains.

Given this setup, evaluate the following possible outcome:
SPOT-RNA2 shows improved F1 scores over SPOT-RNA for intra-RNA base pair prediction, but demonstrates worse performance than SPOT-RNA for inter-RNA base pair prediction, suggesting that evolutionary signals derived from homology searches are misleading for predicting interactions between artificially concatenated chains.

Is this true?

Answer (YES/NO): YES